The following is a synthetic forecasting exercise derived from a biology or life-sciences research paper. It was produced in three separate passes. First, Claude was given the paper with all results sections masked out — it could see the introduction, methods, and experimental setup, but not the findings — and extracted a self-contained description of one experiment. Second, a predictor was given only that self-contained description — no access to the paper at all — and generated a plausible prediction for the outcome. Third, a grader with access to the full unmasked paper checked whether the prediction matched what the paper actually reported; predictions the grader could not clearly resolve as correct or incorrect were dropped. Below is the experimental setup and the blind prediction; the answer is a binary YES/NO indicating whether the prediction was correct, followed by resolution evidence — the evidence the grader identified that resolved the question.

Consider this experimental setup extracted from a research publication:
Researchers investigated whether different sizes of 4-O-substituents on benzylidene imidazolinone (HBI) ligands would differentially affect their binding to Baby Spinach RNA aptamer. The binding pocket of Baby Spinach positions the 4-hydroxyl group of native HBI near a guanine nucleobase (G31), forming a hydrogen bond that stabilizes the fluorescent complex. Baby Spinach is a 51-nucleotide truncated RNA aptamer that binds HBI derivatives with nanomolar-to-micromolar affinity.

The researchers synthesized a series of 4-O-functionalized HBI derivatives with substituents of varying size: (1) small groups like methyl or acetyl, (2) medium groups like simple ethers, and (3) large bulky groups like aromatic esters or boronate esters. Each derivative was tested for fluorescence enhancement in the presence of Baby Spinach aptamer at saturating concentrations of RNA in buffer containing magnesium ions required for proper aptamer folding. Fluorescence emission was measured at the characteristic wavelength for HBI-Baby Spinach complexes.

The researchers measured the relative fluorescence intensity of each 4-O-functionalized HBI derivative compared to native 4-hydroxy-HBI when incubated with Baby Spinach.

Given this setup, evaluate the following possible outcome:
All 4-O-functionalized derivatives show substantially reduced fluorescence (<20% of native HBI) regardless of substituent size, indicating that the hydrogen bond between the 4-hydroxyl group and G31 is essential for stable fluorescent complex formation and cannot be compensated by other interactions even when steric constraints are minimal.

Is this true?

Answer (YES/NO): YES